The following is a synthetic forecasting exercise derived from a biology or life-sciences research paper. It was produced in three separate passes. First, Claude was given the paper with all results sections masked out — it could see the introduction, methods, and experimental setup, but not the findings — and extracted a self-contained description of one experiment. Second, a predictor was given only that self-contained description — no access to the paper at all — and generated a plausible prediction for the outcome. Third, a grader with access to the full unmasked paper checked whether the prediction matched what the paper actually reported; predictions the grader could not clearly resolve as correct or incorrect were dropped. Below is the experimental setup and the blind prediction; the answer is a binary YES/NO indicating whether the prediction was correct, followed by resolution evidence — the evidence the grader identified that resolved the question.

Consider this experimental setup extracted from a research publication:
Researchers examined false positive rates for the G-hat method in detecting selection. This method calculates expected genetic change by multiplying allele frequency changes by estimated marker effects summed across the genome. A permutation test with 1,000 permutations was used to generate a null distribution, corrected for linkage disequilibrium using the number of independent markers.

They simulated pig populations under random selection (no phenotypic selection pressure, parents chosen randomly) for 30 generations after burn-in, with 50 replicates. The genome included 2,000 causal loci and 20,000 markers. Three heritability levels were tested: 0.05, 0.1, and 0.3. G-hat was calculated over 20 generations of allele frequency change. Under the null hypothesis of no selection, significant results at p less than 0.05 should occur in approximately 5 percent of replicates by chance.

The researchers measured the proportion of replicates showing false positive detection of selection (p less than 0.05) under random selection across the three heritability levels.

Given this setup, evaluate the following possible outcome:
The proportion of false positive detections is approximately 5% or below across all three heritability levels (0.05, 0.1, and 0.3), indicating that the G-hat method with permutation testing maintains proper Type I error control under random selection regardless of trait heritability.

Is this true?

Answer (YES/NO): YES